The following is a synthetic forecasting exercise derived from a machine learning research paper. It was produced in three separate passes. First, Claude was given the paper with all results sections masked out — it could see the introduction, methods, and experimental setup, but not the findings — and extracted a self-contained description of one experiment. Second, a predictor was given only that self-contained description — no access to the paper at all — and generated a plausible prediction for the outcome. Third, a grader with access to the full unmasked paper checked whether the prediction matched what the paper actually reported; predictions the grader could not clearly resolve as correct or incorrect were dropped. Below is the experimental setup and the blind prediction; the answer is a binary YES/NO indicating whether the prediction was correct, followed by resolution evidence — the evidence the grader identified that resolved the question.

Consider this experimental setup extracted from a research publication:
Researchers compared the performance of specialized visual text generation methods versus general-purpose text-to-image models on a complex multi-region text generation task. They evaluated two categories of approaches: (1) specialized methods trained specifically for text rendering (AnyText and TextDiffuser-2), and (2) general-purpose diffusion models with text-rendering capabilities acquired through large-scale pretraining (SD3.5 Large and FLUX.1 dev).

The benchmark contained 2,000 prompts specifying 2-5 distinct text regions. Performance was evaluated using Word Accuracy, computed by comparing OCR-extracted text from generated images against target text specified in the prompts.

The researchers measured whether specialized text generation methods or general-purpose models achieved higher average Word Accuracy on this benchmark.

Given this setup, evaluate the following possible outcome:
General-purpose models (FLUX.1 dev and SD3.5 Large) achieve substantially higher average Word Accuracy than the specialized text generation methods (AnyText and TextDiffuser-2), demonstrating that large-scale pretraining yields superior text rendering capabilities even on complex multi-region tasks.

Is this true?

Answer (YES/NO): YES